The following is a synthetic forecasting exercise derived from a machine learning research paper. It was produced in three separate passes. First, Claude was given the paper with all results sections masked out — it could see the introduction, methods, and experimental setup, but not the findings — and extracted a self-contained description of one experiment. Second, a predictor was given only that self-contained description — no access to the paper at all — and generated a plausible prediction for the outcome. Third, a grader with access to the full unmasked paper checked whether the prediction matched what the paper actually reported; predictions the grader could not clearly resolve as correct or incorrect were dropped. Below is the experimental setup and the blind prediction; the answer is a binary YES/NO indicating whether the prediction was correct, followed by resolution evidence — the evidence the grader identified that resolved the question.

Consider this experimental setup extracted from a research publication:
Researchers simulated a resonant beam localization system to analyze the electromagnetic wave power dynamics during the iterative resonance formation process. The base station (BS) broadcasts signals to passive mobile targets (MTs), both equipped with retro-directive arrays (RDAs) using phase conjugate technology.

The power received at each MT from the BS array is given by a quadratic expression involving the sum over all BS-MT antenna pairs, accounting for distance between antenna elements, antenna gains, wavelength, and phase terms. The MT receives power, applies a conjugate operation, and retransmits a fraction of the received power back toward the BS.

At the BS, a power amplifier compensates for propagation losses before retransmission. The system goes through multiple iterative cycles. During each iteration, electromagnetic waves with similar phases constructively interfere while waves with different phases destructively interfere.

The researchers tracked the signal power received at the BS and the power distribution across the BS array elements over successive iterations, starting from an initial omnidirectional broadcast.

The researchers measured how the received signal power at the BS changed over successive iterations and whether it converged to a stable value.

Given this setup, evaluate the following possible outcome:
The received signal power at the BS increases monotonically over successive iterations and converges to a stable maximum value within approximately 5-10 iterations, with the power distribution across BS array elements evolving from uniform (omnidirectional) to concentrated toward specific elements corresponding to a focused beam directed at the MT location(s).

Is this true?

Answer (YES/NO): NO